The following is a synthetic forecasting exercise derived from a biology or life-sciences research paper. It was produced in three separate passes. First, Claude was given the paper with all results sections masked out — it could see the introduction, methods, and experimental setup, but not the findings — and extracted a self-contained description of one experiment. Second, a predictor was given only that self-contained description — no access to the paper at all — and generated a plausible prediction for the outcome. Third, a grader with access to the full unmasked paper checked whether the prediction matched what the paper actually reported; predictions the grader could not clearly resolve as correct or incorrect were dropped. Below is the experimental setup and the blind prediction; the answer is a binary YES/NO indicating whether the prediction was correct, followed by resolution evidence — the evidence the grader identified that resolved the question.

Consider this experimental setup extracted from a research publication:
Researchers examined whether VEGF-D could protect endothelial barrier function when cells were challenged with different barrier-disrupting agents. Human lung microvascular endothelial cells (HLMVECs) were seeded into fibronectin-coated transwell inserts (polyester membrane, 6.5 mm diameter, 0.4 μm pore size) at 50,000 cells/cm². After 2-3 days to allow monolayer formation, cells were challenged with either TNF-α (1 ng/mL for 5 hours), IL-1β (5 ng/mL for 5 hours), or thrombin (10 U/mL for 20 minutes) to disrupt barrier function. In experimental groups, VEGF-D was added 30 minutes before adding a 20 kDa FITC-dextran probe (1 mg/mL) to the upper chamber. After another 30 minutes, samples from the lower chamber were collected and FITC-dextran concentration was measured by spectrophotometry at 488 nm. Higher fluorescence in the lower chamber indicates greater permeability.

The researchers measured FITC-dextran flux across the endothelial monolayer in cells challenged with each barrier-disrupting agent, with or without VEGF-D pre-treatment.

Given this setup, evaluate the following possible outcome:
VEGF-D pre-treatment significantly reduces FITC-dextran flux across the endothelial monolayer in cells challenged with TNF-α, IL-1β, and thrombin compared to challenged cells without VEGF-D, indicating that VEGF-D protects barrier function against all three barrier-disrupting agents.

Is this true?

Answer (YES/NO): YES